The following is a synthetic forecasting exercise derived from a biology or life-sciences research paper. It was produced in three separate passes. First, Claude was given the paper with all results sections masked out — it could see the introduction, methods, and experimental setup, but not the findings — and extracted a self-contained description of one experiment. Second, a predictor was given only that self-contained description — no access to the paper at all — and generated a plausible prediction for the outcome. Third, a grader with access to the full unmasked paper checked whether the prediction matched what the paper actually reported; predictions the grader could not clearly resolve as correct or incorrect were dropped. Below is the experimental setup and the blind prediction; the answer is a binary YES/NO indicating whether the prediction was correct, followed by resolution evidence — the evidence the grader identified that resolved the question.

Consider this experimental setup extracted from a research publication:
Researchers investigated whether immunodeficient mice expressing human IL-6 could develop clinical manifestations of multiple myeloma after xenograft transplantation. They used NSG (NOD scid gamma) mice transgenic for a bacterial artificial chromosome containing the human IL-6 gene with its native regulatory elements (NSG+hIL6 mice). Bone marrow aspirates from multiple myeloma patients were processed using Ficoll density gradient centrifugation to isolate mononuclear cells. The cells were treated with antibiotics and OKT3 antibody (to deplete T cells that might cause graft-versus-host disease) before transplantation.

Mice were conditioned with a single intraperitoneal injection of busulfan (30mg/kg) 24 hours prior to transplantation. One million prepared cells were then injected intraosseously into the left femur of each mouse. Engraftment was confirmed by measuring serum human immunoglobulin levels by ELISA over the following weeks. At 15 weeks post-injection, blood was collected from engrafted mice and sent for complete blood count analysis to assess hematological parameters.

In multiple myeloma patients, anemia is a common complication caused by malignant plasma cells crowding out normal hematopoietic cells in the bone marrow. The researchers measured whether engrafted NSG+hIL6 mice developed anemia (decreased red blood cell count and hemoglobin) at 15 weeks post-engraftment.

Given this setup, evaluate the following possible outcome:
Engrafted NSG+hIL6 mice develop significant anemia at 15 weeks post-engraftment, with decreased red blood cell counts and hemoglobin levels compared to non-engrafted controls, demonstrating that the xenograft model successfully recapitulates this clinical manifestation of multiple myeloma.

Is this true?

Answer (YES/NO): YES